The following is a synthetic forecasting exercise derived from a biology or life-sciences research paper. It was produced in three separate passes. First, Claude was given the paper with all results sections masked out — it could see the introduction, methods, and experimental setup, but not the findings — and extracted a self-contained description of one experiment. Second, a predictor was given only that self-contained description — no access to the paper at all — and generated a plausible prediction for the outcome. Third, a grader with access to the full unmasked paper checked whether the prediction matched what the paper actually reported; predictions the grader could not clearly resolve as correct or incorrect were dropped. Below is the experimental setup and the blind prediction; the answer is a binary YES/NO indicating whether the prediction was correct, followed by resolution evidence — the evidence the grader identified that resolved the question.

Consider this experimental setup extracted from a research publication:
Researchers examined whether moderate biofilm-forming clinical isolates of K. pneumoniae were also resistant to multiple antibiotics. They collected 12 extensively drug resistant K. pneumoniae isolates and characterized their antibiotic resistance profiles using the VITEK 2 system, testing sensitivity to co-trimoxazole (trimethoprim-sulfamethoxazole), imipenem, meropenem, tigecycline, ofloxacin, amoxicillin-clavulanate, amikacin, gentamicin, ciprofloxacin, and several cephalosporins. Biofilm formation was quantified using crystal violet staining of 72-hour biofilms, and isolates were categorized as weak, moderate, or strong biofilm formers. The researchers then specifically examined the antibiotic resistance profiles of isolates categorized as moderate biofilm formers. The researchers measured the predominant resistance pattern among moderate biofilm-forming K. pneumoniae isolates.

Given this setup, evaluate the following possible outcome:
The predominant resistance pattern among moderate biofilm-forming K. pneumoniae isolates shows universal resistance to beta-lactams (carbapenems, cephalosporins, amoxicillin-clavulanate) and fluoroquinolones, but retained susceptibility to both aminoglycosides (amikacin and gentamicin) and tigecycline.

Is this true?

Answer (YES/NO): NO